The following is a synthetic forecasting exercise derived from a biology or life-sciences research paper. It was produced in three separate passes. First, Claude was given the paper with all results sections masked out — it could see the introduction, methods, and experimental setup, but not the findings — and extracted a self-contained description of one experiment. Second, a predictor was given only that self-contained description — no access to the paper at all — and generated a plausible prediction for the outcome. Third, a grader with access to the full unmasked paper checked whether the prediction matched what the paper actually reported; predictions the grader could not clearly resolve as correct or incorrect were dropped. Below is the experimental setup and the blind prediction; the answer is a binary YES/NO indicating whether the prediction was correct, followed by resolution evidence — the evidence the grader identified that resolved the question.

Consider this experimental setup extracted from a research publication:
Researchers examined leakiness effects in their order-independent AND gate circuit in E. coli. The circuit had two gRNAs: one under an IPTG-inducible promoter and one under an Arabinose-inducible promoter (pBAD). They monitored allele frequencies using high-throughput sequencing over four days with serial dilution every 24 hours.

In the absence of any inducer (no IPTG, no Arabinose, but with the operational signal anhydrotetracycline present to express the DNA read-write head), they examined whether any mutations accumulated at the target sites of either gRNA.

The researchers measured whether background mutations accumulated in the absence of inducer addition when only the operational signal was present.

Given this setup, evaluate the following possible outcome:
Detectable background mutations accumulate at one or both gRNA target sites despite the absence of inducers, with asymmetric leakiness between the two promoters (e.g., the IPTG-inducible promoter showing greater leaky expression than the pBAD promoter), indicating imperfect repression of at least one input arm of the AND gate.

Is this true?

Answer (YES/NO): NO